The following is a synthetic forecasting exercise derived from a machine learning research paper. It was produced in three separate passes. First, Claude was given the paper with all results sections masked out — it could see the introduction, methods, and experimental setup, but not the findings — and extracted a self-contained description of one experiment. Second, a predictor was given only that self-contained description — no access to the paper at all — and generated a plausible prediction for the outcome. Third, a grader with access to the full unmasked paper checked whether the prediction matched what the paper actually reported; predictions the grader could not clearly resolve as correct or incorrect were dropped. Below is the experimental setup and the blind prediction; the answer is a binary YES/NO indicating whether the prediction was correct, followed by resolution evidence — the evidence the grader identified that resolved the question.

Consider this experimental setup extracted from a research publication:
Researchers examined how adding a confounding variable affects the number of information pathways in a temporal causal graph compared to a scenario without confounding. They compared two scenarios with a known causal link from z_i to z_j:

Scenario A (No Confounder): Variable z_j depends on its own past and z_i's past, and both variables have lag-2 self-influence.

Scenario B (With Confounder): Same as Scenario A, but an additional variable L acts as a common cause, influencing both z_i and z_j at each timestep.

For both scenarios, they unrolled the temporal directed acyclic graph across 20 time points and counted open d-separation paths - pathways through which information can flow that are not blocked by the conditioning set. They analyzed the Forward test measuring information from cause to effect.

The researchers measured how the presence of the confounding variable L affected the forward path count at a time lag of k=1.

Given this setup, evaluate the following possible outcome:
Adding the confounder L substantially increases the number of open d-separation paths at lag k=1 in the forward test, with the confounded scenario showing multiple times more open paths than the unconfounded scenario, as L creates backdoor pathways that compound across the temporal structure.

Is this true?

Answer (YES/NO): YES